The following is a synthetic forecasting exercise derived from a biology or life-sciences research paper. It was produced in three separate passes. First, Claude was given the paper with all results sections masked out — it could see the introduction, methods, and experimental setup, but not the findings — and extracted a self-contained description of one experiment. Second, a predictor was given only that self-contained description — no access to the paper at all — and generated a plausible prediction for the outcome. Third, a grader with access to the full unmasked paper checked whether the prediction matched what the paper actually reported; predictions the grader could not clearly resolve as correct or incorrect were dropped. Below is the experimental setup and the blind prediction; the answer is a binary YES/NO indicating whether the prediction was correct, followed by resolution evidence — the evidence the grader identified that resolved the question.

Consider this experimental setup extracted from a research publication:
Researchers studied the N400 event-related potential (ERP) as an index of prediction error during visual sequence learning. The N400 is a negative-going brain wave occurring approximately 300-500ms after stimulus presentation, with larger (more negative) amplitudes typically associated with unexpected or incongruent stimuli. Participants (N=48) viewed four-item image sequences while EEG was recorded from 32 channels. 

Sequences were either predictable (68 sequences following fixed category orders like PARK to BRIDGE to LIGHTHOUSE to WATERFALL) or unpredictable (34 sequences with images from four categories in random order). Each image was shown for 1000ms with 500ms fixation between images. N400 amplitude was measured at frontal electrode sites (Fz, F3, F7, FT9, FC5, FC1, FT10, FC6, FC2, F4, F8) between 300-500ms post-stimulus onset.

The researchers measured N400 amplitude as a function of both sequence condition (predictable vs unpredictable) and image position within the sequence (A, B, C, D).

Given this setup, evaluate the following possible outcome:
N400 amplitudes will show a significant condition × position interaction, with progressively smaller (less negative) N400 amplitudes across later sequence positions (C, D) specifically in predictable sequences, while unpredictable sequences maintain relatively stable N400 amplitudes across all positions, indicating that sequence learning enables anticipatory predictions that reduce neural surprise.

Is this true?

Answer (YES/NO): NO